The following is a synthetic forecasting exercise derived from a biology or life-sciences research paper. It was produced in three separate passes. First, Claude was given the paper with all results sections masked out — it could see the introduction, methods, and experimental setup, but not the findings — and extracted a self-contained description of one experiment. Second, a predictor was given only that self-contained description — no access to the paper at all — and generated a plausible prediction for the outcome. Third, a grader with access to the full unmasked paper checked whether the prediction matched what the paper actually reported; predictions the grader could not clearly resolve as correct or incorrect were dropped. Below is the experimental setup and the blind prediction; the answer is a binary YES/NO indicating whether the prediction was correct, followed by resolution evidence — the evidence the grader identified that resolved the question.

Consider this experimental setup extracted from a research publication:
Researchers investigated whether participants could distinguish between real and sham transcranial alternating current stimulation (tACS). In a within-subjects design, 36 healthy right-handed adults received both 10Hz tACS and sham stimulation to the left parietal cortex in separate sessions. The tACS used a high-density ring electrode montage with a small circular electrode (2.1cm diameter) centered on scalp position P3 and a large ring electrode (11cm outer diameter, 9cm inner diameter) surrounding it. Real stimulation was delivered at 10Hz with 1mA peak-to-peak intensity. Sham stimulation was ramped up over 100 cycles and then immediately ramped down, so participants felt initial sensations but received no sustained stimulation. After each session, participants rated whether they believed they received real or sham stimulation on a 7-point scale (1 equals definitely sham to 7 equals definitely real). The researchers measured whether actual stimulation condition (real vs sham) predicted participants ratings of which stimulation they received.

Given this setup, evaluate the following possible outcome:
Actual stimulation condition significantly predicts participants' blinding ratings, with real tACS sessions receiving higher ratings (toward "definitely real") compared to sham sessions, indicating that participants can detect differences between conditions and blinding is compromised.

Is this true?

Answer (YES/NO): NO